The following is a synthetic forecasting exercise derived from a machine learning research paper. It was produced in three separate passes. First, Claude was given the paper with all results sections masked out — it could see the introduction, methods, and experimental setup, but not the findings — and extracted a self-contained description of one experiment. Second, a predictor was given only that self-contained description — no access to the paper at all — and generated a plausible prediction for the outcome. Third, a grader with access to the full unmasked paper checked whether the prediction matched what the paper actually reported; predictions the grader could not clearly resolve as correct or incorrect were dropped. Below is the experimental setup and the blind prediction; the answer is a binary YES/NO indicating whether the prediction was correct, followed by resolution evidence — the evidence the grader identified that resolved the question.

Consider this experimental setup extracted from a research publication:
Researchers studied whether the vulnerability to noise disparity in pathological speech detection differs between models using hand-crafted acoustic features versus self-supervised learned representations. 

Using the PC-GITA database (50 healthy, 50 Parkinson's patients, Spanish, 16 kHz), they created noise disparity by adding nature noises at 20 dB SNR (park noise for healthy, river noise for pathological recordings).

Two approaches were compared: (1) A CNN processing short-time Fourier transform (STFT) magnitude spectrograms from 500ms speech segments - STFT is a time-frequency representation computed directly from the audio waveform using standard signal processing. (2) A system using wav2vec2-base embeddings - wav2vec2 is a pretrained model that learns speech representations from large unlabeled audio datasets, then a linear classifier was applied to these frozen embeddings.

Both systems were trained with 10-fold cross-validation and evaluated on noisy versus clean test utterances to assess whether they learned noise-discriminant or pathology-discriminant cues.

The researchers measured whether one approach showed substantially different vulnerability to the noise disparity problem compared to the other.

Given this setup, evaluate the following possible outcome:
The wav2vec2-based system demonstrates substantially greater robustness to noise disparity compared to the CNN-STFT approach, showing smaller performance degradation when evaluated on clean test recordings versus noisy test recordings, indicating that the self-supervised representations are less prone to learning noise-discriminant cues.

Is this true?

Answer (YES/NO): YES